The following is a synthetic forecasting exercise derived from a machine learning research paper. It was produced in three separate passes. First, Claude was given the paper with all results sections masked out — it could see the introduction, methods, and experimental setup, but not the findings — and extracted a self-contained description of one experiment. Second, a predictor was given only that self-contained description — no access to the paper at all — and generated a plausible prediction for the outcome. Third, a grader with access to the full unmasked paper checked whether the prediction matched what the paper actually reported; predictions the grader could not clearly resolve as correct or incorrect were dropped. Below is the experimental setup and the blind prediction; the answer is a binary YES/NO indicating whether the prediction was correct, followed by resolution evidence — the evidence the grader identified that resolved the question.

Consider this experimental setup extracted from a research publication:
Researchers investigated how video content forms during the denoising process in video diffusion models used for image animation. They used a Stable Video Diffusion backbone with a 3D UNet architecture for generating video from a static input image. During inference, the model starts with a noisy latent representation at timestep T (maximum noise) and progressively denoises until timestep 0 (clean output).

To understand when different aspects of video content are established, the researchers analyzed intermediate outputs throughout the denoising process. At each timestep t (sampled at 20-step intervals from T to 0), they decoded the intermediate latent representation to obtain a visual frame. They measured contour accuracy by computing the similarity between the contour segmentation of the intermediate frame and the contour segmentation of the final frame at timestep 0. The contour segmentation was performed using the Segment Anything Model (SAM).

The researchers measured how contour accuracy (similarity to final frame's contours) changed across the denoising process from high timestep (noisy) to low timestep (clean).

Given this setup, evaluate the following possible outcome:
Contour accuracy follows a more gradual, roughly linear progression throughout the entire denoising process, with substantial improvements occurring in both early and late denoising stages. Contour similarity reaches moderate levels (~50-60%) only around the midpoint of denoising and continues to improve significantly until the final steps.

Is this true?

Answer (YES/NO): NO